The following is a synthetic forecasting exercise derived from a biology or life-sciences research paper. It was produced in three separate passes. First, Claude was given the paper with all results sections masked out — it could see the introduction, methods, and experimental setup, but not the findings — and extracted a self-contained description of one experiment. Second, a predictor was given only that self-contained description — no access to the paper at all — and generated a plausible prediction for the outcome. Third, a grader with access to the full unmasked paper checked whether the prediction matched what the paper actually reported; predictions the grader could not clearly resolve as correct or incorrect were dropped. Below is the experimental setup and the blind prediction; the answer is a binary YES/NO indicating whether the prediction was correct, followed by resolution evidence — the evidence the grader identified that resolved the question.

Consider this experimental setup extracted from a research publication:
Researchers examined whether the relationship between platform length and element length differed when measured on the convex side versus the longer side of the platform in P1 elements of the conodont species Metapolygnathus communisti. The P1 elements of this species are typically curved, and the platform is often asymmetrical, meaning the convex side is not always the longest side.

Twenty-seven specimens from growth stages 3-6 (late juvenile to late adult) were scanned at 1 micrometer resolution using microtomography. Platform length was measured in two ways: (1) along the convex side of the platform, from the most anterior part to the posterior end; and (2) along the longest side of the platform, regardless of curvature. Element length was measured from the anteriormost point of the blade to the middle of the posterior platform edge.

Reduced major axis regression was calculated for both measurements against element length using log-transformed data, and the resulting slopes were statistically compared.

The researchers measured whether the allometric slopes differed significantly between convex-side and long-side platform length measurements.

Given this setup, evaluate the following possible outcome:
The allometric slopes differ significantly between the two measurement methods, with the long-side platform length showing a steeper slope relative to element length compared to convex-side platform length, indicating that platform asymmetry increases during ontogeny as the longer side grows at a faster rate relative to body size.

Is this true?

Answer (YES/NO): NO